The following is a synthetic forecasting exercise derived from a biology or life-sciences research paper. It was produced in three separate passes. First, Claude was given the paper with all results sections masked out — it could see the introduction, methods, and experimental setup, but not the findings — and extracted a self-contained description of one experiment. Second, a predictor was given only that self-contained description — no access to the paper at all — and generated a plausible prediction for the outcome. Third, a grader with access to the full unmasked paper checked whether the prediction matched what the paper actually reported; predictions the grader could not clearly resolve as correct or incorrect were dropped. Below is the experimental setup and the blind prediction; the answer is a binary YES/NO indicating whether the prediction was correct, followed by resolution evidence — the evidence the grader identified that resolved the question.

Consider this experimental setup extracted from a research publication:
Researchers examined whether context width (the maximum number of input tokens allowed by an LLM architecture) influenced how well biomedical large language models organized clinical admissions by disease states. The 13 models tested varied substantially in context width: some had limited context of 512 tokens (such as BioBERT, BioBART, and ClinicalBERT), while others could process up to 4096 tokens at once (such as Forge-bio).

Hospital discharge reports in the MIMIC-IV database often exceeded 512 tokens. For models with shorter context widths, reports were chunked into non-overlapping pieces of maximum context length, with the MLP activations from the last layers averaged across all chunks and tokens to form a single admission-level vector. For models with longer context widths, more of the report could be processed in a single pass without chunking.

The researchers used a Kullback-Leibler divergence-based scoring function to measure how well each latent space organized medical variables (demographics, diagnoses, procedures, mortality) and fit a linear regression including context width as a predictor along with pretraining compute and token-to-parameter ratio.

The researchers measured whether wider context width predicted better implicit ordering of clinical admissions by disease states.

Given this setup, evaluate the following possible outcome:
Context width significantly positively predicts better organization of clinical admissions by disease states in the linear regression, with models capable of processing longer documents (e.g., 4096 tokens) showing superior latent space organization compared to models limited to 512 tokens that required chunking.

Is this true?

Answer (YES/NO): YES